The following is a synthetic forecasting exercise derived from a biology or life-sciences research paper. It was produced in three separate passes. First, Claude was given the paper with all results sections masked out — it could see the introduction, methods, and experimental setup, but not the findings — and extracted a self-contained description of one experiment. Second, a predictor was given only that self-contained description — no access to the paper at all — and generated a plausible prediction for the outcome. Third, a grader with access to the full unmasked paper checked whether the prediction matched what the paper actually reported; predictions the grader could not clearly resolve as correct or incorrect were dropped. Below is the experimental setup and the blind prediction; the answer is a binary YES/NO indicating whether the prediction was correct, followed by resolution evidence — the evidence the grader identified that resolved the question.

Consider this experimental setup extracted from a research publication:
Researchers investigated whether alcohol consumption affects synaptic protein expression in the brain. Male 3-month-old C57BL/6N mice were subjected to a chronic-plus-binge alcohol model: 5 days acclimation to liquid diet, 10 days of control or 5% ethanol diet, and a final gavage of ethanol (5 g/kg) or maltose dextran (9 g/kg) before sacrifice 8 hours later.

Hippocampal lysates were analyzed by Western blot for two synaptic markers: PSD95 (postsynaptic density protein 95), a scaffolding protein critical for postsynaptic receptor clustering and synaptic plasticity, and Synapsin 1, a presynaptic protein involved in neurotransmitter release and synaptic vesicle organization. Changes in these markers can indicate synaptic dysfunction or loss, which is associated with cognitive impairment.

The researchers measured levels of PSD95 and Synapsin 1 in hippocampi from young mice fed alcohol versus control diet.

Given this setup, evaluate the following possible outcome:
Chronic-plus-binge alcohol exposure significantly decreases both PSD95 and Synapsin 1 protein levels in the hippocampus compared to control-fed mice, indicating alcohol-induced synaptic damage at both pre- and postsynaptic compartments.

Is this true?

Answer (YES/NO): YES